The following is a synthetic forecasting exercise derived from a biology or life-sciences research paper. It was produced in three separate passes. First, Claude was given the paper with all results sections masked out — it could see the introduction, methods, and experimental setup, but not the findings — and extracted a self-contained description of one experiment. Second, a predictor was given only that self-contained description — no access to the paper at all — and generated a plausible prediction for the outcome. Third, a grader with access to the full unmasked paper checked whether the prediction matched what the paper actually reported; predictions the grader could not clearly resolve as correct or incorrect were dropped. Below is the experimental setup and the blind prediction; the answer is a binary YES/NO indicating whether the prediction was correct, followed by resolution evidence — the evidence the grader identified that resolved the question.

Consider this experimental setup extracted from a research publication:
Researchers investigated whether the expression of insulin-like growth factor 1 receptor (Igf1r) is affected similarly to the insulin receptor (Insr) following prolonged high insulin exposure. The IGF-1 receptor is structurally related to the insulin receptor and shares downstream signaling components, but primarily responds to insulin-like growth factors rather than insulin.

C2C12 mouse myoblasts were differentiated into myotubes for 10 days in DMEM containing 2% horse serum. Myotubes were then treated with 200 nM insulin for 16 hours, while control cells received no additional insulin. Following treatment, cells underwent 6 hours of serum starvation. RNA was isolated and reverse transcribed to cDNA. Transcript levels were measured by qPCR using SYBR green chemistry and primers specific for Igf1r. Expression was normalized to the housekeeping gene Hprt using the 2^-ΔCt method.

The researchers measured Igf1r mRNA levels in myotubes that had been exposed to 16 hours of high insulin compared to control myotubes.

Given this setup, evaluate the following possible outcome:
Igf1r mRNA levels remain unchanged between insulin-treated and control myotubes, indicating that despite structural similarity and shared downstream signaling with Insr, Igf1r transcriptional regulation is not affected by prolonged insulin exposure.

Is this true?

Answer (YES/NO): NO